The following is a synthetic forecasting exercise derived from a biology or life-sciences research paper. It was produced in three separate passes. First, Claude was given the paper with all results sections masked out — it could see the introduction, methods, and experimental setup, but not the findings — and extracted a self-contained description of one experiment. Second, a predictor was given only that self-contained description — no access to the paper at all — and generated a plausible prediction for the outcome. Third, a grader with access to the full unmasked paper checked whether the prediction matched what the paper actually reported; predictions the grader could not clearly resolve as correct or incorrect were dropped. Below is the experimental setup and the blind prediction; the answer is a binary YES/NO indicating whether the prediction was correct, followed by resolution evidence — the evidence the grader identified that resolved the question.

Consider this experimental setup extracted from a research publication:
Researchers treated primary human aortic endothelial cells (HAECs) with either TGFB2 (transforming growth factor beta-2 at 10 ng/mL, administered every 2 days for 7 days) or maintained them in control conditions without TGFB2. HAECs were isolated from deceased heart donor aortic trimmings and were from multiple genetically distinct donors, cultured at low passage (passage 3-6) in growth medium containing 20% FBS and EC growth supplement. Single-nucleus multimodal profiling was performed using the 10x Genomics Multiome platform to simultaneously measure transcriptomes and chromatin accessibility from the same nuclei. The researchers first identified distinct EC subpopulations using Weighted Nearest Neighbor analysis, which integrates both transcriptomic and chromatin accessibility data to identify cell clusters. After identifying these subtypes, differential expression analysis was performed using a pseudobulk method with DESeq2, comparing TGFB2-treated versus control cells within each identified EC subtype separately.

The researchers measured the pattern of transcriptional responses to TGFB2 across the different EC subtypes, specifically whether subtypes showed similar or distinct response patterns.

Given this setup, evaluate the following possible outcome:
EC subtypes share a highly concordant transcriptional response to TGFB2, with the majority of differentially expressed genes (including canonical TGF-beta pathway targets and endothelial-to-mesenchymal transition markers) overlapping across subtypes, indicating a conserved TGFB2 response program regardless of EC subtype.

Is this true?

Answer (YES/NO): NO